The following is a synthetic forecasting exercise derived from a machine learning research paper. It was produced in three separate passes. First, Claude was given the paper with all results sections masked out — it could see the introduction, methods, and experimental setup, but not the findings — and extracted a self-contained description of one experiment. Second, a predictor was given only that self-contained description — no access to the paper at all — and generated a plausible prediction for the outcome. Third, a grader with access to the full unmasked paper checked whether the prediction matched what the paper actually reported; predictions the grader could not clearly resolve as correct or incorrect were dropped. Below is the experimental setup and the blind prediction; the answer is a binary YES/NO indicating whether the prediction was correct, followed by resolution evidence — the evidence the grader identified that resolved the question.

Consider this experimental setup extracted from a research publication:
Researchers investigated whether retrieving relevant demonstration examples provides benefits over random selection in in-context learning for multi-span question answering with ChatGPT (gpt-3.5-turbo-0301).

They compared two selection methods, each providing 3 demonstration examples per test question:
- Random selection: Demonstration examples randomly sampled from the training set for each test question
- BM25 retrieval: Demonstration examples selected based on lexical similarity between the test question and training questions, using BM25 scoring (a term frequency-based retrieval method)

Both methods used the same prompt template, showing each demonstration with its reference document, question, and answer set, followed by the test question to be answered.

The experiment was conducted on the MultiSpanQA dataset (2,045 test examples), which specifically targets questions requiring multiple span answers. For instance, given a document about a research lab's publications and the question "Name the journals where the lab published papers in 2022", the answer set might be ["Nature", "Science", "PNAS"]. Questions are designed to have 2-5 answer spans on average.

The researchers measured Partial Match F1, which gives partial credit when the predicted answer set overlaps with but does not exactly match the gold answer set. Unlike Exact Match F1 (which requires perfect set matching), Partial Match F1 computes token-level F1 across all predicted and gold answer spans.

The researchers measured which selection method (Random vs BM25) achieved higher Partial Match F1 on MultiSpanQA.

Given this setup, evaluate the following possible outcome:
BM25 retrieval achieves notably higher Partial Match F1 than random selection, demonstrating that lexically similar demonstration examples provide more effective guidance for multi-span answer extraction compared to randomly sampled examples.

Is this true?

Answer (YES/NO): YES